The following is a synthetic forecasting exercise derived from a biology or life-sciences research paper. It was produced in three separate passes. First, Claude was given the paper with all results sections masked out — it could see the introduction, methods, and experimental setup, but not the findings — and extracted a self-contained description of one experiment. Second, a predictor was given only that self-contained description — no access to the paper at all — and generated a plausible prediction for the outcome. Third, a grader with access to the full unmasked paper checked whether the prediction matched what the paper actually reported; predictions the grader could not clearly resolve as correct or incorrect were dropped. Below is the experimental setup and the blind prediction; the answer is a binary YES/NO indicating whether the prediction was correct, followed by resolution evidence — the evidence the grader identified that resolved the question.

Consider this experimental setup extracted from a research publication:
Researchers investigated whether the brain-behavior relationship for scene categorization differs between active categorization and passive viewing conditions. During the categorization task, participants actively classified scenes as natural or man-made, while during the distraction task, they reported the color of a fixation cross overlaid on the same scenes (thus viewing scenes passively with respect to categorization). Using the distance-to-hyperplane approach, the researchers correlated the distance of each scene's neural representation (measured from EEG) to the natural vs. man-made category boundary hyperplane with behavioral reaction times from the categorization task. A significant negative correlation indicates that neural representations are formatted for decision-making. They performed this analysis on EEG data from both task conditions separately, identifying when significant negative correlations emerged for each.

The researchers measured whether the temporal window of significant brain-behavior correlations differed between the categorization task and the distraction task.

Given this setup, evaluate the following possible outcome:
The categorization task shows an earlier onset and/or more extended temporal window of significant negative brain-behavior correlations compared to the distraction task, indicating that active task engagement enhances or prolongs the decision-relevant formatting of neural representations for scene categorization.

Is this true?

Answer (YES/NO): NO